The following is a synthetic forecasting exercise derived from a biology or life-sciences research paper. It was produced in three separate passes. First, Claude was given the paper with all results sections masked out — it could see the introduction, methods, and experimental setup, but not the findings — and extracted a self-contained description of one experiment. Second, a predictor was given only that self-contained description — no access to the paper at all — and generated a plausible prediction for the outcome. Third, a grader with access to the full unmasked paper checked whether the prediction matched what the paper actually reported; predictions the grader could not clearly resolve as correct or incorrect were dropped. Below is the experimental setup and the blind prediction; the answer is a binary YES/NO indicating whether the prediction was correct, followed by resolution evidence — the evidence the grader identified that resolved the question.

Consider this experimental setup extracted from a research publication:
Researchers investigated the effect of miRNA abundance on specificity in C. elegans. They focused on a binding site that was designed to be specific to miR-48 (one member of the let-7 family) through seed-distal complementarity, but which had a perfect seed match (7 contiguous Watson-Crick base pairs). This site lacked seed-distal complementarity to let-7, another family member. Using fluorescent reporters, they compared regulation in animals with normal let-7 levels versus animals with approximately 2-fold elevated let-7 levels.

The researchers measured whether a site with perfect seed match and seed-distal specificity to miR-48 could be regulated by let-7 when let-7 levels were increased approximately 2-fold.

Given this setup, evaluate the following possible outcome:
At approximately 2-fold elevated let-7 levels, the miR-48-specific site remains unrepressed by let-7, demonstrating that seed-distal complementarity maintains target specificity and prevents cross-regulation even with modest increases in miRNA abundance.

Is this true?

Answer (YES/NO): NO